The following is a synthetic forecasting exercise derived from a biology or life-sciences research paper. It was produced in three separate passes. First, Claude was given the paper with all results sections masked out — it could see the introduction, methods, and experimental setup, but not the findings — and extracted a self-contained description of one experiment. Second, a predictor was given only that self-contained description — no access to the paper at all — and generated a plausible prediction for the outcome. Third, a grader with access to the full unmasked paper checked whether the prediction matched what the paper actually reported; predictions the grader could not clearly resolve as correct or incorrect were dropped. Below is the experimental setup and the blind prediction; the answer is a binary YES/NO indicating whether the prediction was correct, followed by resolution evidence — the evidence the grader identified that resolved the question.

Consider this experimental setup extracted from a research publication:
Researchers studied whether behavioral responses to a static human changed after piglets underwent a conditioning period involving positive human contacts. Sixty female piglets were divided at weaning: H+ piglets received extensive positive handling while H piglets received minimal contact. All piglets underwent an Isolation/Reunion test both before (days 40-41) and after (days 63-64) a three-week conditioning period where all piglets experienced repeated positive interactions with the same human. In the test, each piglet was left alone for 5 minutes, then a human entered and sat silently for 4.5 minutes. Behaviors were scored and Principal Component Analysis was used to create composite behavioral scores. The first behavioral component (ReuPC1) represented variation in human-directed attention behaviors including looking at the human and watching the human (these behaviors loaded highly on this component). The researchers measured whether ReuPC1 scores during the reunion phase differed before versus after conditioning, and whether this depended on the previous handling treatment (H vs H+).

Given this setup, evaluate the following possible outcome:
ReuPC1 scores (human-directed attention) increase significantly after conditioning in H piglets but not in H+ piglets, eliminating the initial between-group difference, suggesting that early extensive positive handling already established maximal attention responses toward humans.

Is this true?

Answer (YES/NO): NO